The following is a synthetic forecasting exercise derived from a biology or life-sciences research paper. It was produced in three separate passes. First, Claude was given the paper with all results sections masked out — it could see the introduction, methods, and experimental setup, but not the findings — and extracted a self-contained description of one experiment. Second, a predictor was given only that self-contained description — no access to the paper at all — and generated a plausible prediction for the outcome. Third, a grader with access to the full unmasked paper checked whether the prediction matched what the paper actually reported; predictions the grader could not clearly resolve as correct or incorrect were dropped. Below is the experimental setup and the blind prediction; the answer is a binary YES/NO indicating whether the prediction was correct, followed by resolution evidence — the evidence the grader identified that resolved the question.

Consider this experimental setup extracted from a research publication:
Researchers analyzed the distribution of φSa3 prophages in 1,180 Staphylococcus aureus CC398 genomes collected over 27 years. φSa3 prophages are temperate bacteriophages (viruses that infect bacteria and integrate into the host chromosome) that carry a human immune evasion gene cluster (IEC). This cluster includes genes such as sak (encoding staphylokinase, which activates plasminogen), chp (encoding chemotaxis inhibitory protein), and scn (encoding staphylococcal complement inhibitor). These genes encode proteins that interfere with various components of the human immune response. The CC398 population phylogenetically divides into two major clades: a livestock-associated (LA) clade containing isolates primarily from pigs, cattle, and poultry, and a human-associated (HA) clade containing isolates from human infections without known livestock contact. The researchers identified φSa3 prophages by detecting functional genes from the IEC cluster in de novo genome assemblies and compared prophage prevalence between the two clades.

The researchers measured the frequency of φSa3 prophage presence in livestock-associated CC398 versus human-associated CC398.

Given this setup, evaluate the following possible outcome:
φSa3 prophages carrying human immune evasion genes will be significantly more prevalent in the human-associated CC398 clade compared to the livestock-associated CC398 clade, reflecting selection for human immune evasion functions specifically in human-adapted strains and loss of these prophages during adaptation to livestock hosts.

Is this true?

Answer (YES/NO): YES